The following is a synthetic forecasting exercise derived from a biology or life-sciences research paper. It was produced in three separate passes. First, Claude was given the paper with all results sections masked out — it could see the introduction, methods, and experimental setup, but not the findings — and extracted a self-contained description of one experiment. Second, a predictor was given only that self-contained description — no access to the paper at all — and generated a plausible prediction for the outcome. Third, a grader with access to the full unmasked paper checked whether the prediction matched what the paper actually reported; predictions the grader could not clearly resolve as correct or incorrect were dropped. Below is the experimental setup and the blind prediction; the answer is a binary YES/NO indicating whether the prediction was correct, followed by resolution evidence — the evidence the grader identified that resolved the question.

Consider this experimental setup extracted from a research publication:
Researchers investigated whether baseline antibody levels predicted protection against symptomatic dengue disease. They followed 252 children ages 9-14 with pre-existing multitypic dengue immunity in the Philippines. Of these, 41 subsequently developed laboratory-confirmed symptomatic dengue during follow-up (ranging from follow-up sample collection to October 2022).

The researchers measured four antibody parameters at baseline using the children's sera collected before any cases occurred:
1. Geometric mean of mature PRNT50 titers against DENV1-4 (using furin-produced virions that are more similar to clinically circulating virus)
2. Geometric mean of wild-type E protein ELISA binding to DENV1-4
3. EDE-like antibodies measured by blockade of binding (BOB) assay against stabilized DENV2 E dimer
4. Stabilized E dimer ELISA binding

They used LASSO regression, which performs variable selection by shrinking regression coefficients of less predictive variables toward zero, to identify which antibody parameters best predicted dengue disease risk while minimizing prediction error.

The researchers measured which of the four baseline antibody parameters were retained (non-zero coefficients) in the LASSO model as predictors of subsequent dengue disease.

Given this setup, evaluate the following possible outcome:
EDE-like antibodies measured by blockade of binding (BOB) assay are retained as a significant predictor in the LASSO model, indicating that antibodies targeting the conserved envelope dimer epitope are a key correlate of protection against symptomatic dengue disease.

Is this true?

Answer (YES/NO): YES